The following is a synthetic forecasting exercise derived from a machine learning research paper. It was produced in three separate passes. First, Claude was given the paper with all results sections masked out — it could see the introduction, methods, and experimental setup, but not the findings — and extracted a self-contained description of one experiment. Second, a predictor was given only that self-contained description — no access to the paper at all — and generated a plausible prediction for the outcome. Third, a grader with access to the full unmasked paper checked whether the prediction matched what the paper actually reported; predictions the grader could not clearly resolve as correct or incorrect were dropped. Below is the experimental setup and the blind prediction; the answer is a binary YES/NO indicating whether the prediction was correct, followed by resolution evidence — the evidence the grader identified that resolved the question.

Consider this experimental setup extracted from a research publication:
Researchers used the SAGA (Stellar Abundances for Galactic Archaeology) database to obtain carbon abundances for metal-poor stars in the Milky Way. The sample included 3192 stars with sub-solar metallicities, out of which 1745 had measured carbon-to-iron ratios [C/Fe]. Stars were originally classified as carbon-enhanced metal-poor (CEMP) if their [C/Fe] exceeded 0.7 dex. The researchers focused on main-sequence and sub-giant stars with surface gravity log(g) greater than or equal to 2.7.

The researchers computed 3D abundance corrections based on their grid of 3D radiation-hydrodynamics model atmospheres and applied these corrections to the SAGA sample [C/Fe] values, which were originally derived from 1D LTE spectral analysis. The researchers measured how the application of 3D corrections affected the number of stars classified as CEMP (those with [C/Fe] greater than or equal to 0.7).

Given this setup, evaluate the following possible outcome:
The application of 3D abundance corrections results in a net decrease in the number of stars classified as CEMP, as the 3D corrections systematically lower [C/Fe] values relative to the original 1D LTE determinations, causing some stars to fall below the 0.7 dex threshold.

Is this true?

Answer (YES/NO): YES